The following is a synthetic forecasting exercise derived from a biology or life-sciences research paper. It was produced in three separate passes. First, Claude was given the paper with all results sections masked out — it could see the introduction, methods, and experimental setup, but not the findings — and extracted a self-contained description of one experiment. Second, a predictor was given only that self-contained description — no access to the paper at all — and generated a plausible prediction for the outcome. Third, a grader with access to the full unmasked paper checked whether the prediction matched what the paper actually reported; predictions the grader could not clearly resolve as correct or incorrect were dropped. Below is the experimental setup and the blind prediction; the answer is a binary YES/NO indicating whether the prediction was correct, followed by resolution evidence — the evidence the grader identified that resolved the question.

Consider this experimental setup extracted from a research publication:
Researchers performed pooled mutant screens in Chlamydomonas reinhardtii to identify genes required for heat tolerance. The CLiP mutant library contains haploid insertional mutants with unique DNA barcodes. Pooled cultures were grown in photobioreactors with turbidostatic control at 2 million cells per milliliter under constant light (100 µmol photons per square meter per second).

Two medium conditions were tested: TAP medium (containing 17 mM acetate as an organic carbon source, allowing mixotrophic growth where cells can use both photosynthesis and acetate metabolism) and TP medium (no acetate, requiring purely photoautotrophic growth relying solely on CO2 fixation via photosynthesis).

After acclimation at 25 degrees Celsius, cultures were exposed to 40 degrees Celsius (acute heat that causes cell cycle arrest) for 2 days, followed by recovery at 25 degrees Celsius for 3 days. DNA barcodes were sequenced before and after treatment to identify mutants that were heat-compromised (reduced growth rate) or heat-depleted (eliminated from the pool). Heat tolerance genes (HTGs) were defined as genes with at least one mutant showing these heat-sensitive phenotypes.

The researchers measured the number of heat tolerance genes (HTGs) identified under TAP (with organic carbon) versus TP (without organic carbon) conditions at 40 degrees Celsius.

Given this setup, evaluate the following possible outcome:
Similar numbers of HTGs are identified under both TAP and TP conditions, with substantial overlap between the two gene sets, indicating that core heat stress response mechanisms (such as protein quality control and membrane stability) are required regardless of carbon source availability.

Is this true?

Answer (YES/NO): NO